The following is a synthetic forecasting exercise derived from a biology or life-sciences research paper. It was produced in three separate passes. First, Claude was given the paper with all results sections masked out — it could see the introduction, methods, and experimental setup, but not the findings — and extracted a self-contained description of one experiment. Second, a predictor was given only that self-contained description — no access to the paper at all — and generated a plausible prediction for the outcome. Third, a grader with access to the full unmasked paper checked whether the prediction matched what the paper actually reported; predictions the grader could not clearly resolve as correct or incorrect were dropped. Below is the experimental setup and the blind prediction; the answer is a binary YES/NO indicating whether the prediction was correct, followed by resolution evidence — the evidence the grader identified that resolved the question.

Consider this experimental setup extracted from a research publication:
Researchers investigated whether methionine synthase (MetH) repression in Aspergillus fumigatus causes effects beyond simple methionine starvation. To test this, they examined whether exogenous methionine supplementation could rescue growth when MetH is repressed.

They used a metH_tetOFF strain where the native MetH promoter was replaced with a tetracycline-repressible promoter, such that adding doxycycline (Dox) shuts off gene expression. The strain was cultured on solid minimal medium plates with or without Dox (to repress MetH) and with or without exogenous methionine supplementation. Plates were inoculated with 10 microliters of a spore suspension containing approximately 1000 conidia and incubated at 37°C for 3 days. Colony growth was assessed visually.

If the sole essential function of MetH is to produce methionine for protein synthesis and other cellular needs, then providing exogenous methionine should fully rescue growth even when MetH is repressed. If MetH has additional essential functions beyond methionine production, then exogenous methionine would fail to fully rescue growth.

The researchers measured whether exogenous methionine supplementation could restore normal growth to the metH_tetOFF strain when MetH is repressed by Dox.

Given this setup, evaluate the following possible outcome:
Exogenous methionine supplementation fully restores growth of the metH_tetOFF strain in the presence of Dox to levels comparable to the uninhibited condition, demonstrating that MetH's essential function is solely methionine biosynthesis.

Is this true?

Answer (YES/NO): NO